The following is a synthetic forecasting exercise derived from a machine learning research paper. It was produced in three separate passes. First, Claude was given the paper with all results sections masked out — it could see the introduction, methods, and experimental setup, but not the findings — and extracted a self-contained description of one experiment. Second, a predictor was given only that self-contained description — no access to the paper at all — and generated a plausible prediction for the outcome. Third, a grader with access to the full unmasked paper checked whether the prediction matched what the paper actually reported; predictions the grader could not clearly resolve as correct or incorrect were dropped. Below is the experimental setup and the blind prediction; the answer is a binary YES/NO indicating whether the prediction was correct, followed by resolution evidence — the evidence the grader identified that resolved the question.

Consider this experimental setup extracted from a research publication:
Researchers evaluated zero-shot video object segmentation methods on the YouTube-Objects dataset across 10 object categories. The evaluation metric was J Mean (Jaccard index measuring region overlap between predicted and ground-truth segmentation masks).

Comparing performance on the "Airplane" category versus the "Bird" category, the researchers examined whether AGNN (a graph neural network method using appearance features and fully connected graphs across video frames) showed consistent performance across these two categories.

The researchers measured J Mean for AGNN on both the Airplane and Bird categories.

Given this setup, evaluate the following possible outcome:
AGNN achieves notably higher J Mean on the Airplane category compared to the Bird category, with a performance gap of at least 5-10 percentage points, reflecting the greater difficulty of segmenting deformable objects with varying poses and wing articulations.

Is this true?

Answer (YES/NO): YES